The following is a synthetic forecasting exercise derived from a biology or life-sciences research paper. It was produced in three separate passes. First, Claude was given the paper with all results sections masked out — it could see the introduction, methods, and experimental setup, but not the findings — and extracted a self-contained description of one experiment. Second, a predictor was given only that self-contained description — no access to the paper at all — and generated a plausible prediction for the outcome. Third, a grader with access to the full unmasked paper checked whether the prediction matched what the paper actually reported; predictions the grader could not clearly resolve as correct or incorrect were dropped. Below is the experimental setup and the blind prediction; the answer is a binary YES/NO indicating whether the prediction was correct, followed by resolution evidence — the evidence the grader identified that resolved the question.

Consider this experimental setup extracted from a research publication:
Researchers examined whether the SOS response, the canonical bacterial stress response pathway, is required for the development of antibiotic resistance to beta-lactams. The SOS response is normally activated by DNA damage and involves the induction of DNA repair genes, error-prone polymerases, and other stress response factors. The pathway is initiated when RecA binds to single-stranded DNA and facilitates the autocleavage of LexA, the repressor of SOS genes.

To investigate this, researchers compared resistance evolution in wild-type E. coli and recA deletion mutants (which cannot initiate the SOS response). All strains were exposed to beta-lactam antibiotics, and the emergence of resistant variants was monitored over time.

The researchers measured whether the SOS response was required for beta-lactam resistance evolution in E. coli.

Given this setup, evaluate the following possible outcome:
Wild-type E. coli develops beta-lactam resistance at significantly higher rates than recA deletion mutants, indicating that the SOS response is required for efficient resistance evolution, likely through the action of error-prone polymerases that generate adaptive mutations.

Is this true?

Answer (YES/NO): NO